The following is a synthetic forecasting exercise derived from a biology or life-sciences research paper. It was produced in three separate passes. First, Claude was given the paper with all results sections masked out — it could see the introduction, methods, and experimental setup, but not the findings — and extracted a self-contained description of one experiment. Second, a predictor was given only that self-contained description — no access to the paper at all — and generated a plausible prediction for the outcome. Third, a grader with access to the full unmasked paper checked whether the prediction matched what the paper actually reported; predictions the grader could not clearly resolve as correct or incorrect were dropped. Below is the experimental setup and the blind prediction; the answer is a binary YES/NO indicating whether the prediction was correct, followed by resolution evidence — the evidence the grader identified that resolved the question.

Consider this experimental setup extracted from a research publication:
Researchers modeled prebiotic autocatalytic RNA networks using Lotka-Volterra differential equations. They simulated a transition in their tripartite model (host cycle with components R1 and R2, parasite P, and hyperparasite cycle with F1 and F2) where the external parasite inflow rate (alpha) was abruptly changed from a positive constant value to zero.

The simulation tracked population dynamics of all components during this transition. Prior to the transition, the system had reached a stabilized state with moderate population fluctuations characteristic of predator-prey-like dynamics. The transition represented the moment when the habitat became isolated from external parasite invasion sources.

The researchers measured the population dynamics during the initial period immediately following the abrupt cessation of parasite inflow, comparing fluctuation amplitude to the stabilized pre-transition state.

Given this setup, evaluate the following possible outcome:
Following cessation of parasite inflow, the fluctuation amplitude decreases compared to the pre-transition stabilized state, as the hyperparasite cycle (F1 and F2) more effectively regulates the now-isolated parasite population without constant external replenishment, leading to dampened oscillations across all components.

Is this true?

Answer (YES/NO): NO